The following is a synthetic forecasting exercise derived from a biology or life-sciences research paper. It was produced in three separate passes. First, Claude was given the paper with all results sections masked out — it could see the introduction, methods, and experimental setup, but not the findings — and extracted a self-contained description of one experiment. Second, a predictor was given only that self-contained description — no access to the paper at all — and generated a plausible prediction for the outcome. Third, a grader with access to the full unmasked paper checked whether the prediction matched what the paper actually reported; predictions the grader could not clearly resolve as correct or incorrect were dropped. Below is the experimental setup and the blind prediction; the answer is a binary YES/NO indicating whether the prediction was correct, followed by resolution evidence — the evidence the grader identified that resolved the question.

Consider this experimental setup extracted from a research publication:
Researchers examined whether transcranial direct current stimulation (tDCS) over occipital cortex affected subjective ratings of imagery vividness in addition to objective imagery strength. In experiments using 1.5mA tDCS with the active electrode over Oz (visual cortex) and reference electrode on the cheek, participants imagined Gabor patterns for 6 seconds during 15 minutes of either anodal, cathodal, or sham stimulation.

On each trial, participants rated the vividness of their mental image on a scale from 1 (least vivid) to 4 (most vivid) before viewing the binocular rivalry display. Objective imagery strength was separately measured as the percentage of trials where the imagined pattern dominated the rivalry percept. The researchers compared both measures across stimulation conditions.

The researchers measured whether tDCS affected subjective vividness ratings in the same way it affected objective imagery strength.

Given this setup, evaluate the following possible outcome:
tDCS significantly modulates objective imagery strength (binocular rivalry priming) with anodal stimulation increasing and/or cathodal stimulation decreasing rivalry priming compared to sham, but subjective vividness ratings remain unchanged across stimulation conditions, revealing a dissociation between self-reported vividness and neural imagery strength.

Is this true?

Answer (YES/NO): NO